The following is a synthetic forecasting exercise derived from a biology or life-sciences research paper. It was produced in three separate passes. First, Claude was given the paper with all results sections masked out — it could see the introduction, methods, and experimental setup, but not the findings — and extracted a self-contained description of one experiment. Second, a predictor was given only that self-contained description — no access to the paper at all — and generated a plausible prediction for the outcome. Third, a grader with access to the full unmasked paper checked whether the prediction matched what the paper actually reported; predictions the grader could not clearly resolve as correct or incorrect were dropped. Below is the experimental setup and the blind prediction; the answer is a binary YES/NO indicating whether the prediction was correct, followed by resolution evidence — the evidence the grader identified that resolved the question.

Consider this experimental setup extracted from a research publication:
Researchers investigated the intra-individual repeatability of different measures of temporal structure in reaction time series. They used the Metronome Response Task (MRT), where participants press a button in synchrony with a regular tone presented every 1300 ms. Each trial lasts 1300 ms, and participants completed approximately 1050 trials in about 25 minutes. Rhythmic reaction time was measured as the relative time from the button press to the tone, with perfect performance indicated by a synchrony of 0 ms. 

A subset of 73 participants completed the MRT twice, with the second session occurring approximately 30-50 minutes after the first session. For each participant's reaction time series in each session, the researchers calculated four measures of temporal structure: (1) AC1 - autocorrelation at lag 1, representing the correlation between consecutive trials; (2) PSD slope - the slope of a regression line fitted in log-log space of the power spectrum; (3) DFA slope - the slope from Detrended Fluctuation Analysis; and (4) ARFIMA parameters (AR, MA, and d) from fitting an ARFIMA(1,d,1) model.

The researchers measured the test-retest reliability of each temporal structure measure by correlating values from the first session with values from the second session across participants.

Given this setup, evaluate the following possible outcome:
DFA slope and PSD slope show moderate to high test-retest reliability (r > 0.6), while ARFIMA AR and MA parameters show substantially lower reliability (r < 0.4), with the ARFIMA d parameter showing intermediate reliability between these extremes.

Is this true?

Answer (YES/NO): NO